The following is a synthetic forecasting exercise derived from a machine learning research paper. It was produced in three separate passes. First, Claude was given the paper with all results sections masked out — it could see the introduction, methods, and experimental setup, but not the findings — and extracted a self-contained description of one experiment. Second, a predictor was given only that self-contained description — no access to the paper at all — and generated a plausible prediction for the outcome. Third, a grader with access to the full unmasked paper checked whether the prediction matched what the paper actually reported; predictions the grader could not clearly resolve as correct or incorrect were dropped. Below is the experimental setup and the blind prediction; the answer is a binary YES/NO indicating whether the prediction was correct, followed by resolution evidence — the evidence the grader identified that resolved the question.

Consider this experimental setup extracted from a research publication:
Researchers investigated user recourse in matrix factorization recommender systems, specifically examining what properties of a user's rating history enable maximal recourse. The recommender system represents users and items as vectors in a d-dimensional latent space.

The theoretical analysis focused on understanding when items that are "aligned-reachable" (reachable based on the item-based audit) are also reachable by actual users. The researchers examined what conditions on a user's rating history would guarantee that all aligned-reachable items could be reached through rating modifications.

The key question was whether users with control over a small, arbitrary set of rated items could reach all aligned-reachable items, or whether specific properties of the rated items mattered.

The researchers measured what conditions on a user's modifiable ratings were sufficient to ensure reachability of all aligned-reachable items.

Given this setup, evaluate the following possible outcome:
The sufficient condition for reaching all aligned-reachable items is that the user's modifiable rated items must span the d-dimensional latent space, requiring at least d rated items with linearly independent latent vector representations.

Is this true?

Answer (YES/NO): YES